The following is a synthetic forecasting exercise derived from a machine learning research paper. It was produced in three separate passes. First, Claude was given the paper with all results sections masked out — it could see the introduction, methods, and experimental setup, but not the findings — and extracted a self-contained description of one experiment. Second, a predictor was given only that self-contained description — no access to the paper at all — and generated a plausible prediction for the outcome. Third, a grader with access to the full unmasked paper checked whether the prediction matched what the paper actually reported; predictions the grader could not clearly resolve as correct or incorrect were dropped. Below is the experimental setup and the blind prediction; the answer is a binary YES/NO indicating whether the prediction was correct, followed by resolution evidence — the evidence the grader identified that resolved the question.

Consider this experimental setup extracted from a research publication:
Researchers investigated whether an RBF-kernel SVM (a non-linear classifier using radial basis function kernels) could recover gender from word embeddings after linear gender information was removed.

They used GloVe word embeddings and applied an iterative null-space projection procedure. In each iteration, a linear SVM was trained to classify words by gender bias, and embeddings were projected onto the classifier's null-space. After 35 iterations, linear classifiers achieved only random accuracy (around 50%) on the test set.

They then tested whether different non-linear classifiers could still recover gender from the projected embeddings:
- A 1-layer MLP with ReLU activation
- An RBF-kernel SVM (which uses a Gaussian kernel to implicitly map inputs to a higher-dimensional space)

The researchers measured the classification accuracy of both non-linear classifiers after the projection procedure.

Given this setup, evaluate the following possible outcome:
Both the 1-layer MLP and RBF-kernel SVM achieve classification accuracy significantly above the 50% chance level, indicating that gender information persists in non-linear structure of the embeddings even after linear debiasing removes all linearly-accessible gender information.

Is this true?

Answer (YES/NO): NO